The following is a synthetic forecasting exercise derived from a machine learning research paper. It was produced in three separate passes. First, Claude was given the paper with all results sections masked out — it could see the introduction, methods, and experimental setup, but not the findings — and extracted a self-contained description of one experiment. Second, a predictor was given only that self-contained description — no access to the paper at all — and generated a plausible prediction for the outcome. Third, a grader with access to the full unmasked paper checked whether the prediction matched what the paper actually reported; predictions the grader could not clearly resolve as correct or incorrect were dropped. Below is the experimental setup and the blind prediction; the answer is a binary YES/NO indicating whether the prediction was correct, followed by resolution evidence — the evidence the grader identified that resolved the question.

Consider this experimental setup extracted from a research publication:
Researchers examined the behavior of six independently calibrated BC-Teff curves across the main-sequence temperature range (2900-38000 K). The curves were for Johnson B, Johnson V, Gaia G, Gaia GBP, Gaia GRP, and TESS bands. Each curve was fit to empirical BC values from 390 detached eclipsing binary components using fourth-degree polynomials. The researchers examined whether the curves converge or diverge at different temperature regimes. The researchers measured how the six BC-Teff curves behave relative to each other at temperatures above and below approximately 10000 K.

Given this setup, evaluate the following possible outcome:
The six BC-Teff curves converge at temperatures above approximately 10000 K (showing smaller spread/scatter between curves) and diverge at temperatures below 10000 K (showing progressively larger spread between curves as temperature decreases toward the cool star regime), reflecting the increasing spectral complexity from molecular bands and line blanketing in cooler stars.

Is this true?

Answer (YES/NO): YES